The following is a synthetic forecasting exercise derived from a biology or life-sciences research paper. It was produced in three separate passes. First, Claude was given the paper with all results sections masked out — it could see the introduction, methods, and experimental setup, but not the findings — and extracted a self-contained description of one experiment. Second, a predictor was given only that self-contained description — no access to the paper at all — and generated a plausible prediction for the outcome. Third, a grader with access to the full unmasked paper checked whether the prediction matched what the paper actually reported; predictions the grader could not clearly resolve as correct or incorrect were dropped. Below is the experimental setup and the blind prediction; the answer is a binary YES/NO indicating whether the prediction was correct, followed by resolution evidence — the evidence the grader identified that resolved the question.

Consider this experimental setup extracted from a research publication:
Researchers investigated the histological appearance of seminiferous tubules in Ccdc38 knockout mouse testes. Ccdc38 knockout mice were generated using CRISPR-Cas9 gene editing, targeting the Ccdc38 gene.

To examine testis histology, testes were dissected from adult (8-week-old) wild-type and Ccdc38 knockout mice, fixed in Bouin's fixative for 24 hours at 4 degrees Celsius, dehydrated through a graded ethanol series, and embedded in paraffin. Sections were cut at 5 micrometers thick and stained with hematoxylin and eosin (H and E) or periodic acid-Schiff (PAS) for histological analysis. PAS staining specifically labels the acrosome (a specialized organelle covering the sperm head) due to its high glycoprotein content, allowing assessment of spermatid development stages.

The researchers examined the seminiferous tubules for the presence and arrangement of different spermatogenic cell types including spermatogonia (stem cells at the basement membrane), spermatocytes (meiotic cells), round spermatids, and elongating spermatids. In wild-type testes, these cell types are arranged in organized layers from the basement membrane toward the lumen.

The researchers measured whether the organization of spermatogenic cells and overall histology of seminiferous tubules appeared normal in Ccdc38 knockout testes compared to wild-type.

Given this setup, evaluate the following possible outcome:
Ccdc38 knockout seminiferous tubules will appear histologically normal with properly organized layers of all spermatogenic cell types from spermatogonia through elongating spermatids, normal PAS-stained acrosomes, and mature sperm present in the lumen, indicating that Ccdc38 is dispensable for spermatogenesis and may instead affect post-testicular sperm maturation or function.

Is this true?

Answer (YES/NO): NO